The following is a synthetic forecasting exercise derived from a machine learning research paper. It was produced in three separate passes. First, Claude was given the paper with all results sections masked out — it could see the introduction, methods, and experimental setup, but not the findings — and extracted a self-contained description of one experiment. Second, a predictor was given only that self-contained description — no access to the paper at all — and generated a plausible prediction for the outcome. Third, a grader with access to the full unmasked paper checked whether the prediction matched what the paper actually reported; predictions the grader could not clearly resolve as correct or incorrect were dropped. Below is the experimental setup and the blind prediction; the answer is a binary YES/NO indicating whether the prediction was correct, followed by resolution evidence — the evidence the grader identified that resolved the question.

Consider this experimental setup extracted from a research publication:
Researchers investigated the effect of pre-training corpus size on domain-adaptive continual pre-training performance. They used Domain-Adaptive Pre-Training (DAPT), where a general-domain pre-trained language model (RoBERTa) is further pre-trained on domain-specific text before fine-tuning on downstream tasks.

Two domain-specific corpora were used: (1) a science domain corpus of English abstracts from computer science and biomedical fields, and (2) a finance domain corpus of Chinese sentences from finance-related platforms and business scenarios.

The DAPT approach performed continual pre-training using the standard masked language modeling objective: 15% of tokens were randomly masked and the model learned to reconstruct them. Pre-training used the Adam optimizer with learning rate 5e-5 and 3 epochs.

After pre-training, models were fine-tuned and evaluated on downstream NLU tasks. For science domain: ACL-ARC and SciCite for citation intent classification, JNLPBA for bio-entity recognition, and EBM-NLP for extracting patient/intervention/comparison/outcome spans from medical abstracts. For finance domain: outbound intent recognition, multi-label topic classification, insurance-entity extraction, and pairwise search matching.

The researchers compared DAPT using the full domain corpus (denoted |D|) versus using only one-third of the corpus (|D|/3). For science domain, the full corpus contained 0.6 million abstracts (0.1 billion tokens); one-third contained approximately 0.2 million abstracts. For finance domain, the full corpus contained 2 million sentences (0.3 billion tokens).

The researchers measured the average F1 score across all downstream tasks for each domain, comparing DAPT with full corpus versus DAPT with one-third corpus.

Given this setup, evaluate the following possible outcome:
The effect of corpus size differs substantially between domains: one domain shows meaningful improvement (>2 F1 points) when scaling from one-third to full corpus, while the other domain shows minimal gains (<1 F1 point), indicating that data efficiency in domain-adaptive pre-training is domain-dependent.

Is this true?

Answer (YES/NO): NO